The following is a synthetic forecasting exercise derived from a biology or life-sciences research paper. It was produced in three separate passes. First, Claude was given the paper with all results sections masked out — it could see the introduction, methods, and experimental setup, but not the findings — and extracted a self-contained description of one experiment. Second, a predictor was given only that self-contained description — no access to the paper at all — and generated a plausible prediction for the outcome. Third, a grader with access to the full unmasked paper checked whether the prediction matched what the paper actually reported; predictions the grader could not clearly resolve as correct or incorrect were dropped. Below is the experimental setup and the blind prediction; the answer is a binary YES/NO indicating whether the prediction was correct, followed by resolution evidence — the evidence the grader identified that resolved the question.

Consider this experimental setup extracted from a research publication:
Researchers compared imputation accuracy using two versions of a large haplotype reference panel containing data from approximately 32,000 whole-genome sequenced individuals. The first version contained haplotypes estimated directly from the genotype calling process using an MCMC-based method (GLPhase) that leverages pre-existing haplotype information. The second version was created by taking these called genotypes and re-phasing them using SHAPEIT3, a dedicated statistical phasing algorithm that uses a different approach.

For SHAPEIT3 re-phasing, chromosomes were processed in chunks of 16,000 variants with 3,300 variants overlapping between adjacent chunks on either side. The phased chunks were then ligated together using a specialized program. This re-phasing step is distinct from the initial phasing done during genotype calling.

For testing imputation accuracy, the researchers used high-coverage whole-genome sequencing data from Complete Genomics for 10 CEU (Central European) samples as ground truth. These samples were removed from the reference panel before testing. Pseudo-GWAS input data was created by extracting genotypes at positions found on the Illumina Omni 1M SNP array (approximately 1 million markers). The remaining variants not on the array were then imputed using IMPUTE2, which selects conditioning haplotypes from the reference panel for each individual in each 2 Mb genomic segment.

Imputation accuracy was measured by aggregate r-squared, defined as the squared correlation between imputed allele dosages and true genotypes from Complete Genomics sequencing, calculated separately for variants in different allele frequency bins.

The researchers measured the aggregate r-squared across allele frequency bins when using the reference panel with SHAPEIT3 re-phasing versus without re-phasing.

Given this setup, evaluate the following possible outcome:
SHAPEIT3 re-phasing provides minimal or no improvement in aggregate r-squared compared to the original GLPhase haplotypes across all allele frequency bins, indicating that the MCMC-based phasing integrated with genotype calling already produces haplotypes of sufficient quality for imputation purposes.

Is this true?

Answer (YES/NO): NO